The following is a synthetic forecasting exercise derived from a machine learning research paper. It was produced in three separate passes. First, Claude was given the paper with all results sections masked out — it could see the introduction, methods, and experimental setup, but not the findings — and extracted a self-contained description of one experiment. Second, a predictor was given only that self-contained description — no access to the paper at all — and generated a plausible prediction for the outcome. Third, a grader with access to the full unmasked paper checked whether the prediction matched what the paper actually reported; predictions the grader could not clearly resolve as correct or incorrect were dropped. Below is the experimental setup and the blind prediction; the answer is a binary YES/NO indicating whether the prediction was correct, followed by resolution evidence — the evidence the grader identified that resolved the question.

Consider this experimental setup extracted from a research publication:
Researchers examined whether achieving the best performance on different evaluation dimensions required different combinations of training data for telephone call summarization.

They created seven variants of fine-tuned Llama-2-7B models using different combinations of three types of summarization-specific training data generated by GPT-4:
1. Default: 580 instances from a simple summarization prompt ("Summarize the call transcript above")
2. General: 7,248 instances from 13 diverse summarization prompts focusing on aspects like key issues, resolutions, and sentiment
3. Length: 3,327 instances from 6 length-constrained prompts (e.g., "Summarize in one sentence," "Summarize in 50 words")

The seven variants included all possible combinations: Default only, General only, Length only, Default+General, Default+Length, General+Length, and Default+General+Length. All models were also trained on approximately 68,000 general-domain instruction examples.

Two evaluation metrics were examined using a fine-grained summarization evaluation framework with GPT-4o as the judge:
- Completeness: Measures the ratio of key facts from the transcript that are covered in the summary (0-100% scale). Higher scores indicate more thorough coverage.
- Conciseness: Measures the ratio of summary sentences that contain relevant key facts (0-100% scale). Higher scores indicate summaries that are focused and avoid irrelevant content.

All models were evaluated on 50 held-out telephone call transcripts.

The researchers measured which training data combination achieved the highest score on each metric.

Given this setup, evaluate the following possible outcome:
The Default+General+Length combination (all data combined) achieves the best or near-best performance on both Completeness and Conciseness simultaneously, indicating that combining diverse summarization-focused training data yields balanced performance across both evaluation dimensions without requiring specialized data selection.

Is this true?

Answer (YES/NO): NO